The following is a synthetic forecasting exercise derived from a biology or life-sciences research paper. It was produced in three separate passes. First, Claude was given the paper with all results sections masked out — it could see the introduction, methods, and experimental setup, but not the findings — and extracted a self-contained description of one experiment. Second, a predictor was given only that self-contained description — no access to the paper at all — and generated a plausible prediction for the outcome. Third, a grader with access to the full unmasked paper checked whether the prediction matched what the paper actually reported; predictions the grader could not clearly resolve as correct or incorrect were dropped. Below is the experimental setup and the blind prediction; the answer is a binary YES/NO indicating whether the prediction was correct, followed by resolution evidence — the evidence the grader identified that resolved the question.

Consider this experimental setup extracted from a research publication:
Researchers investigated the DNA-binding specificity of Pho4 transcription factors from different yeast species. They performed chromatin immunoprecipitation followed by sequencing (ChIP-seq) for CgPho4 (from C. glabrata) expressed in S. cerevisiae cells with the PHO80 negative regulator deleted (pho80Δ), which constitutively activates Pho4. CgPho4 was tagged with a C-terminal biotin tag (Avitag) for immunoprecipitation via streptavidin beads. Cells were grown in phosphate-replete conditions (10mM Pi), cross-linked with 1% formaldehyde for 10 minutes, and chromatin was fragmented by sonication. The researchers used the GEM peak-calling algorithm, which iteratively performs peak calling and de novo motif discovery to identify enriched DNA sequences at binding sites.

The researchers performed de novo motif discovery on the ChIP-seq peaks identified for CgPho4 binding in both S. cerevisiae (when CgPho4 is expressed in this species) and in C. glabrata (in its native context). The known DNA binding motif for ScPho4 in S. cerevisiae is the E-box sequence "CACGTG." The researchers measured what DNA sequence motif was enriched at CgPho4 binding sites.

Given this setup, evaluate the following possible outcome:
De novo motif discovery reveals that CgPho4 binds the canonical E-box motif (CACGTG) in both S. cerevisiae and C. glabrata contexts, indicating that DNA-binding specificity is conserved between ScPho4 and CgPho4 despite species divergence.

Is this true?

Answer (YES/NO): YES